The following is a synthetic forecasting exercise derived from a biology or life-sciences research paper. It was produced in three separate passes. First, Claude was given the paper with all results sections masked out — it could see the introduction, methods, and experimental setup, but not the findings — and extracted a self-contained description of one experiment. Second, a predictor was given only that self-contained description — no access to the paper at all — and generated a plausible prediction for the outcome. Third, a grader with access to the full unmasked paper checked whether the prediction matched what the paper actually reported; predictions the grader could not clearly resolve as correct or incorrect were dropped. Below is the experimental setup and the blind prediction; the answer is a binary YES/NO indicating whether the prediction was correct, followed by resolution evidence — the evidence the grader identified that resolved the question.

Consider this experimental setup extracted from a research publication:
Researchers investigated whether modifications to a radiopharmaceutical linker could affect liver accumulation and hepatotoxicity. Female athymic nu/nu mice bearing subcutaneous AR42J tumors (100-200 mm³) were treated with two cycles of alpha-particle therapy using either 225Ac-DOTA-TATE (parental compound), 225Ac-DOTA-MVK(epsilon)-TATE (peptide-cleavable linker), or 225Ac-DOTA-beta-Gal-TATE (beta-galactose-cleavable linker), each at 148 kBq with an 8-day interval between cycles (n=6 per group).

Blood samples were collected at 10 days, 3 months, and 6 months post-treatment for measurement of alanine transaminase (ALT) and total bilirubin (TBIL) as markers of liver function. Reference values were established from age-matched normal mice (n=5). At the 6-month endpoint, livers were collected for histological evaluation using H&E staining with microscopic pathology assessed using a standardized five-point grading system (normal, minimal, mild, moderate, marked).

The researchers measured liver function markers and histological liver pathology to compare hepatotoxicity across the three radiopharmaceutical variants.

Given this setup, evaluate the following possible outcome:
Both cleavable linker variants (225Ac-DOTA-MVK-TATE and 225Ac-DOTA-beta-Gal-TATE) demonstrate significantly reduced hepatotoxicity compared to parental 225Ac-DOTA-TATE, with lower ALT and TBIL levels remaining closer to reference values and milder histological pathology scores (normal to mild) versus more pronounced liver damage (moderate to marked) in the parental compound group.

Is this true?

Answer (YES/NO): NO